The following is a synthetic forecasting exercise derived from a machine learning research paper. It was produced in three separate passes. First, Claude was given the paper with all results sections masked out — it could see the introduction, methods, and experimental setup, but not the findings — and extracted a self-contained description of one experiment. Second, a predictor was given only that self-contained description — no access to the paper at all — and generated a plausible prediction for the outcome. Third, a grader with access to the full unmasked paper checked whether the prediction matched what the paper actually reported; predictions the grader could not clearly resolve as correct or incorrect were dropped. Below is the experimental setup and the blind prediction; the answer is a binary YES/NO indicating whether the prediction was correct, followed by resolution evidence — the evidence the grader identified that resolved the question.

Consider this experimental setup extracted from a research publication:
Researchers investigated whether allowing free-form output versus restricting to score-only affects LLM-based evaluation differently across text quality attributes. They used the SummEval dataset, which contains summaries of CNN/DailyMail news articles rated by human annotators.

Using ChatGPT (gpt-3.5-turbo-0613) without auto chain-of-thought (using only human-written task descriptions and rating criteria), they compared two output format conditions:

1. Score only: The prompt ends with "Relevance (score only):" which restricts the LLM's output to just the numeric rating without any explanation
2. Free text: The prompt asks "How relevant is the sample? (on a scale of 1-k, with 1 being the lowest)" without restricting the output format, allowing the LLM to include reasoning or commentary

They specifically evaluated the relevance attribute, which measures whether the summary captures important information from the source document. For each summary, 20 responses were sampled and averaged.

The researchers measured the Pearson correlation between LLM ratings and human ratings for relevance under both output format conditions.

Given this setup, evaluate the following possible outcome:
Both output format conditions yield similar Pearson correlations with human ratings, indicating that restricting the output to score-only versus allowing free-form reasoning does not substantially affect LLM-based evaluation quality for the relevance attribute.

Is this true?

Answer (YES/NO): NO